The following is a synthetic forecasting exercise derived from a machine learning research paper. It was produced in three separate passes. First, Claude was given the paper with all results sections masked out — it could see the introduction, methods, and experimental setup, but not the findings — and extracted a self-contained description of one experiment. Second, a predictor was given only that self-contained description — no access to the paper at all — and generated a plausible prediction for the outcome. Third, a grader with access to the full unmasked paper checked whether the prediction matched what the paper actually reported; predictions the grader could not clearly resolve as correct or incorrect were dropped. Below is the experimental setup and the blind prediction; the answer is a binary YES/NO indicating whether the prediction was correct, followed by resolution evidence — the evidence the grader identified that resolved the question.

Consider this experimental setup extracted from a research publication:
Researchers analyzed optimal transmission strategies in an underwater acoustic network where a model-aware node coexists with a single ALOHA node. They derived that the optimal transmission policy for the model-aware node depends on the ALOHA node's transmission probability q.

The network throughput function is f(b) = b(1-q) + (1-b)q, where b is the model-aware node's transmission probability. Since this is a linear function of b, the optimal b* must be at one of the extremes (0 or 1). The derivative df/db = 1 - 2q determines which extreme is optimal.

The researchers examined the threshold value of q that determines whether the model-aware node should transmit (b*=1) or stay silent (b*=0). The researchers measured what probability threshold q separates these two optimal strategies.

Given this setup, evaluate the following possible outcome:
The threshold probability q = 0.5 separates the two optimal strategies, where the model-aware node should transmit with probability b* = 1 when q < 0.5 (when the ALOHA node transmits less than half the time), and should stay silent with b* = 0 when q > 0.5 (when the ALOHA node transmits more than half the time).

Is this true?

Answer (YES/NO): YES